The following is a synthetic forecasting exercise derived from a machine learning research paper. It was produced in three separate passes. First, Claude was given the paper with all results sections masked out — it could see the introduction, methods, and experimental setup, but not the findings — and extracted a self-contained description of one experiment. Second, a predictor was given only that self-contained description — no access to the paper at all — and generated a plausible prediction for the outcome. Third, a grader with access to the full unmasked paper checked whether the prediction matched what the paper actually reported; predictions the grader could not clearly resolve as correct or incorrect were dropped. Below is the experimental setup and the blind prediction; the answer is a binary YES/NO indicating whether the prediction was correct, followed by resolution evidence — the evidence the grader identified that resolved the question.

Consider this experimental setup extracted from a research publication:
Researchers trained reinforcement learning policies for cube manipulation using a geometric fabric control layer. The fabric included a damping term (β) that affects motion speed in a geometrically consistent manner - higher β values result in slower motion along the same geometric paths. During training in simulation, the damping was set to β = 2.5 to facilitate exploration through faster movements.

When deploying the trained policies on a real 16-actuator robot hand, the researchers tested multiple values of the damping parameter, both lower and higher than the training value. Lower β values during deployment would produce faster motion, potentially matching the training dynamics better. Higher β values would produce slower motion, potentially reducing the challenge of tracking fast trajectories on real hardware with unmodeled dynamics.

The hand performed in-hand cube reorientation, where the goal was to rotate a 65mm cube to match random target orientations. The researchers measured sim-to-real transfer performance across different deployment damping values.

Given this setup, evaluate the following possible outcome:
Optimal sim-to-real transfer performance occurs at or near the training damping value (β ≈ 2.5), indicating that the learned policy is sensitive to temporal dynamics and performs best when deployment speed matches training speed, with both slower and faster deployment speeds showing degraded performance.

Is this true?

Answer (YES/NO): NO